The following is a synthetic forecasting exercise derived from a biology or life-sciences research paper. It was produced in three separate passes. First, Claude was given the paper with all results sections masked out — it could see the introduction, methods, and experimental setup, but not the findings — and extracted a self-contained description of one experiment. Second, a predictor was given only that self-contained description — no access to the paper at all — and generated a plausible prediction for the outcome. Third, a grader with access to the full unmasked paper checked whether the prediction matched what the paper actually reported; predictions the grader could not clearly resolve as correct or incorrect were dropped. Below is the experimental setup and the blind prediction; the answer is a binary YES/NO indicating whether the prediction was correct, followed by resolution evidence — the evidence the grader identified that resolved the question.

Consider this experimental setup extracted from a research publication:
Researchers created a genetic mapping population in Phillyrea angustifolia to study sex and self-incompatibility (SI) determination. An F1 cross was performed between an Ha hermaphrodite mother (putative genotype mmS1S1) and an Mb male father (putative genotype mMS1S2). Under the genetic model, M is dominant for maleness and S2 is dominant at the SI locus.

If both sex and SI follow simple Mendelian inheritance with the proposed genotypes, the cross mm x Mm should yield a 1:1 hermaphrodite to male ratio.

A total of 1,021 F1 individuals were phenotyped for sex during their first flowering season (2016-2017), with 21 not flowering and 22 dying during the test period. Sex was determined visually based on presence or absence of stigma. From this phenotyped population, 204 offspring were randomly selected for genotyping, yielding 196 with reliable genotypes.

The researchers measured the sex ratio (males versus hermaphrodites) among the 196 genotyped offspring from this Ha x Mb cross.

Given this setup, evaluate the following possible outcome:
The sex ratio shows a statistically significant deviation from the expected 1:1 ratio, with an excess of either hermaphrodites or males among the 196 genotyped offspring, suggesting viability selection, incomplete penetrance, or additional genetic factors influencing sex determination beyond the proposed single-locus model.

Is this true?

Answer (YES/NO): YES